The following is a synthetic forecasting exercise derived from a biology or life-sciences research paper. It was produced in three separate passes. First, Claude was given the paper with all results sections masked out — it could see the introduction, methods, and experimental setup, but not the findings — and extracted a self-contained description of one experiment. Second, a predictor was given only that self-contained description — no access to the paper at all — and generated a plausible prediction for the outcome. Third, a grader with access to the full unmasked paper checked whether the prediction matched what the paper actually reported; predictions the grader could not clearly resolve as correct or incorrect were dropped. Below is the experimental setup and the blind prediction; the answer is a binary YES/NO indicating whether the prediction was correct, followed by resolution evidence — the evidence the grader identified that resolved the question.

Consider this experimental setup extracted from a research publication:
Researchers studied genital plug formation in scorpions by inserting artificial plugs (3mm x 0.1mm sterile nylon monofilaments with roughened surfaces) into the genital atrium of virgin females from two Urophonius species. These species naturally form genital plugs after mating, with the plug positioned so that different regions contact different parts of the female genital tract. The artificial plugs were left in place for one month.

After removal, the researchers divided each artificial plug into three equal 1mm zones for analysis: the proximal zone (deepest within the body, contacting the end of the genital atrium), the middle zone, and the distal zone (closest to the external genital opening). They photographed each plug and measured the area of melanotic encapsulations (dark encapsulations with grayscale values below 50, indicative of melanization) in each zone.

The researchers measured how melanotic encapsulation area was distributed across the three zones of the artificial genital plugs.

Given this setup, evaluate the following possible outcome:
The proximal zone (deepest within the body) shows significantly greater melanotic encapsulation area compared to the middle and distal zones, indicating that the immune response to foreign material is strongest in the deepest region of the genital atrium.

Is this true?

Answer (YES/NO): NO